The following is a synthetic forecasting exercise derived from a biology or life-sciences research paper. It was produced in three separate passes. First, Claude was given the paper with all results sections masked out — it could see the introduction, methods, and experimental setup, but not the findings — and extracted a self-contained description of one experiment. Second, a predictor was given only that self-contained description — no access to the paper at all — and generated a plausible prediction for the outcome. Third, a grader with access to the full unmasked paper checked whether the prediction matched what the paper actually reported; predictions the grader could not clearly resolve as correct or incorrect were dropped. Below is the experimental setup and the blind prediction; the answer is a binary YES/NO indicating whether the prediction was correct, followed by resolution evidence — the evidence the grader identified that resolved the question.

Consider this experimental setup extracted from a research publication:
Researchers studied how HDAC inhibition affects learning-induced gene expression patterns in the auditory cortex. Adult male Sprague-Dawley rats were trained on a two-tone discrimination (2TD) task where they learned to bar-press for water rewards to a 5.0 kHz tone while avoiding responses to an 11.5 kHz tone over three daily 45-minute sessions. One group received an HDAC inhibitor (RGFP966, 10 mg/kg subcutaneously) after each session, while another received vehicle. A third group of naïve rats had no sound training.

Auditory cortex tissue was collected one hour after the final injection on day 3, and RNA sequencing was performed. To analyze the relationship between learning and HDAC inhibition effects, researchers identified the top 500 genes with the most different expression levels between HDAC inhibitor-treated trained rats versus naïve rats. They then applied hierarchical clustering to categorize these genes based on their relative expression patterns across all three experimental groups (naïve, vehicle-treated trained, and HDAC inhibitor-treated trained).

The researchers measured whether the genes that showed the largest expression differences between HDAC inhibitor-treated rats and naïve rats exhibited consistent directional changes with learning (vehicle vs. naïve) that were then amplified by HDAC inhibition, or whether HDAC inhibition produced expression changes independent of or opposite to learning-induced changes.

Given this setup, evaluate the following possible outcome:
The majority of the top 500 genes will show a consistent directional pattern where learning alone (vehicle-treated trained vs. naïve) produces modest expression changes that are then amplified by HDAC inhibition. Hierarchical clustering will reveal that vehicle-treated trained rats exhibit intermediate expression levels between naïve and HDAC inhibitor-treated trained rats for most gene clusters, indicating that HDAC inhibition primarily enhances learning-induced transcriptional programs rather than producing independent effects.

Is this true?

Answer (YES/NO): YES